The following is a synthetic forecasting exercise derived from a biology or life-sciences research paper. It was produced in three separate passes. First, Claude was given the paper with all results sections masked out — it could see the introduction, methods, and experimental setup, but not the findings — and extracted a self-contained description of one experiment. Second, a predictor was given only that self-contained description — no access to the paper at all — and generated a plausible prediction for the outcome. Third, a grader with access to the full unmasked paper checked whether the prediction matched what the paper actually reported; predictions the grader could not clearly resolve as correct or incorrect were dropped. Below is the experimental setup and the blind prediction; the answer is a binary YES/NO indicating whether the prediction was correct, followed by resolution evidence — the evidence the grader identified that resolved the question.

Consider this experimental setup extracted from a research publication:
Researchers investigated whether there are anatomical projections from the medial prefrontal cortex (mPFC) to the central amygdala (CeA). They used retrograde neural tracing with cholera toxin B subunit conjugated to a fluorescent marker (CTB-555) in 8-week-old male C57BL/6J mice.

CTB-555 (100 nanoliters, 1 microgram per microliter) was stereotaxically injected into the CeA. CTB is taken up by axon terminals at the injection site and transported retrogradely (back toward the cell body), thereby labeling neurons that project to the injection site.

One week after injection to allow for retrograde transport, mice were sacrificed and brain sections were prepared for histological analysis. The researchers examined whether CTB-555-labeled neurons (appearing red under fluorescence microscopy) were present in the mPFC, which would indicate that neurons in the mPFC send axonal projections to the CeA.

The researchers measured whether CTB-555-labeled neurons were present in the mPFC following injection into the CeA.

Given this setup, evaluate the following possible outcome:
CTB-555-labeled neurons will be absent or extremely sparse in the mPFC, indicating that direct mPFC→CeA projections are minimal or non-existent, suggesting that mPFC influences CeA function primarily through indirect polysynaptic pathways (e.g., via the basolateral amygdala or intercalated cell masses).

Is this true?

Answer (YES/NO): NO